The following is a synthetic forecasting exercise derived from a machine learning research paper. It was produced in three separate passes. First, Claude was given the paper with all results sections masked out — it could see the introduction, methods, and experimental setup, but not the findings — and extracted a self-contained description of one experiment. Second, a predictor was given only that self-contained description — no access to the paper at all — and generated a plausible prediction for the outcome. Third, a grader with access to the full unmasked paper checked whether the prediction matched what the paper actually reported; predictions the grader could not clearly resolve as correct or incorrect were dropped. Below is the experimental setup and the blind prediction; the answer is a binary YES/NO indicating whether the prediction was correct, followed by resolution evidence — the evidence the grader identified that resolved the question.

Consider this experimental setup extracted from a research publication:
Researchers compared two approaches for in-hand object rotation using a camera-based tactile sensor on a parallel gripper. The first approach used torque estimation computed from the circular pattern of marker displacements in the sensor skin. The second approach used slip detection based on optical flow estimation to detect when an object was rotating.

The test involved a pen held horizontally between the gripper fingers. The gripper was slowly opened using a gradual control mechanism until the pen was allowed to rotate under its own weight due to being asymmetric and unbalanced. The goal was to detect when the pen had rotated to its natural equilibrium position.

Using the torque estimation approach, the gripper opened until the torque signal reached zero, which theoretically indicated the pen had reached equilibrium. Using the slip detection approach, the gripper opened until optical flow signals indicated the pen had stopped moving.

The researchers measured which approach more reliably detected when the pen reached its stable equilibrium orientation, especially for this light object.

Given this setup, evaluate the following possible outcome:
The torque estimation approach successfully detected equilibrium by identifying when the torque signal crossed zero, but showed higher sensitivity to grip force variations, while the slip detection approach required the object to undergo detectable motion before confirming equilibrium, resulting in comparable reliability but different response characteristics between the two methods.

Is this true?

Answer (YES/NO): NO